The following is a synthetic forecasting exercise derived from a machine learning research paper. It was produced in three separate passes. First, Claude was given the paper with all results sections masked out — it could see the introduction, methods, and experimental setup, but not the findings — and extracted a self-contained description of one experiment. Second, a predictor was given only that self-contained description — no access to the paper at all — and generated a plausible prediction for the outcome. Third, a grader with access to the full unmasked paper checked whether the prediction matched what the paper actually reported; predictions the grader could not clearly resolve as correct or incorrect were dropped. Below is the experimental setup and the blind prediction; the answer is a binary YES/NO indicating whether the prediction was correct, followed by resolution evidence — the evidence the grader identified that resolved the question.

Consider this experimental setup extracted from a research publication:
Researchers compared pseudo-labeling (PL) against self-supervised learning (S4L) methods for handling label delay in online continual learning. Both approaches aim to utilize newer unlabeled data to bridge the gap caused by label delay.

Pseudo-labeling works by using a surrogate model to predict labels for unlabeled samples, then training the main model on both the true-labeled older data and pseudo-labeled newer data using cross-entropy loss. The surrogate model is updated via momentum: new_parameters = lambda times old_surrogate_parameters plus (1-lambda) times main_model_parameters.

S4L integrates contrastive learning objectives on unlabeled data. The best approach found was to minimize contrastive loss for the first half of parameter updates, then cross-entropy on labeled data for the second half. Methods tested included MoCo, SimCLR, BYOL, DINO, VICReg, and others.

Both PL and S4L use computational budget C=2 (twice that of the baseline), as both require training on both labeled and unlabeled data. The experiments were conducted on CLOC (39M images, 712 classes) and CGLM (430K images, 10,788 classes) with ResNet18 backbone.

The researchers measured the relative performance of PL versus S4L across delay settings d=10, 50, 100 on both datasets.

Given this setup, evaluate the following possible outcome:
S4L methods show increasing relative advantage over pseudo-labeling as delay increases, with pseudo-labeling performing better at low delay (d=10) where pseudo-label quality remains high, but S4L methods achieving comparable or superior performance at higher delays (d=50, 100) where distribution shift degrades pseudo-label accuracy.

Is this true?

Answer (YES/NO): NO